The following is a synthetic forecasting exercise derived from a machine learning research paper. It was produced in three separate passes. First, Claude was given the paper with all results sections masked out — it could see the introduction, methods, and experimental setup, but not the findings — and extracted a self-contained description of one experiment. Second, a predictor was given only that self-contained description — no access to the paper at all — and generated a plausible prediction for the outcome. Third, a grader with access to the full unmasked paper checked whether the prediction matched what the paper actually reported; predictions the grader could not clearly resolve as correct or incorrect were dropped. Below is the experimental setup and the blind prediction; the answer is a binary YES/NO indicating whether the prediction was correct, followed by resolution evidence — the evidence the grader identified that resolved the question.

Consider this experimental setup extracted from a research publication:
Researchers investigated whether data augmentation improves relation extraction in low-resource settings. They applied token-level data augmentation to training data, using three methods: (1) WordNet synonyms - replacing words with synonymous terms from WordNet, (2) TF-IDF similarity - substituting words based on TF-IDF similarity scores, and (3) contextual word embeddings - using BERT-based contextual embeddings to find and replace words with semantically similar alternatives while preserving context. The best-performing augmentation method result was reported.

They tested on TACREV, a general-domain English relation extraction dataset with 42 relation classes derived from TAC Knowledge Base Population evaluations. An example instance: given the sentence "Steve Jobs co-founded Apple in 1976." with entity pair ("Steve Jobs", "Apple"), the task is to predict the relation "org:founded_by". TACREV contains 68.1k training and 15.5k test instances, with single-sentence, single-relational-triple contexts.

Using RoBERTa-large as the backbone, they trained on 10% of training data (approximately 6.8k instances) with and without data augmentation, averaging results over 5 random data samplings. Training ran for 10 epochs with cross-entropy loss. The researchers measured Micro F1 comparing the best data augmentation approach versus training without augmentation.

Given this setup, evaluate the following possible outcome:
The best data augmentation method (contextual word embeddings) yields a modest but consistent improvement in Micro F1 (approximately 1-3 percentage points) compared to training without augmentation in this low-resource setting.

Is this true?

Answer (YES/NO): NO